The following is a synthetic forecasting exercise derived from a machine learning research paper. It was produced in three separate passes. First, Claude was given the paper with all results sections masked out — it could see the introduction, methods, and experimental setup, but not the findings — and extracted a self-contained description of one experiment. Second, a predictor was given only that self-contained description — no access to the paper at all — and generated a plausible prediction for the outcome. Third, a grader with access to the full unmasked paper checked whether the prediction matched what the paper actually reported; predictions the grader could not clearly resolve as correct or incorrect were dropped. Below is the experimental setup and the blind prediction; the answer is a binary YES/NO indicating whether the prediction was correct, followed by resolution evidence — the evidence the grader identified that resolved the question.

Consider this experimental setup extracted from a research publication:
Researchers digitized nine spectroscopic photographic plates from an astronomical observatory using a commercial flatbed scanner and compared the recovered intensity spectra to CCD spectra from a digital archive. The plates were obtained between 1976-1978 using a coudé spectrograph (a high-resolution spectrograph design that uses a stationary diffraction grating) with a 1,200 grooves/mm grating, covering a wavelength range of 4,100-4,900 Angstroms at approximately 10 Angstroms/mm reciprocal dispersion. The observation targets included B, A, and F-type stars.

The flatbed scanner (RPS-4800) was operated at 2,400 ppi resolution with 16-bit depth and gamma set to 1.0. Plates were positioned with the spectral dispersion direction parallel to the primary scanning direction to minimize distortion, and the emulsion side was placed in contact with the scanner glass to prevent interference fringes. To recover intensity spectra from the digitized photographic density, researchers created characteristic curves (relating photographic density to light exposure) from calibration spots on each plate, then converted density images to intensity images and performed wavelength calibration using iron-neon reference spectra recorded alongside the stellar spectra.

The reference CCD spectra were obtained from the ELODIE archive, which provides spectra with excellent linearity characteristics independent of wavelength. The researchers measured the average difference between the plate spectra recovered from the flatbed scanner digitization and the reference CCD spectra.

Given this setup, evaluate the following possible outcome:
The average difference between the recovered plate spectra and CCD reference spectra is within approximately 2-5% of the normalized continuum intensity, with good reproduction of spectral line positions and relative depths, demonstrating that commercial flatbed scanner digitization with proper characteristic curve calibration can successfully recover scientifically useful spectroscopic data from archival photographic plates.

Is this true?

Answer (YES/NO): YES